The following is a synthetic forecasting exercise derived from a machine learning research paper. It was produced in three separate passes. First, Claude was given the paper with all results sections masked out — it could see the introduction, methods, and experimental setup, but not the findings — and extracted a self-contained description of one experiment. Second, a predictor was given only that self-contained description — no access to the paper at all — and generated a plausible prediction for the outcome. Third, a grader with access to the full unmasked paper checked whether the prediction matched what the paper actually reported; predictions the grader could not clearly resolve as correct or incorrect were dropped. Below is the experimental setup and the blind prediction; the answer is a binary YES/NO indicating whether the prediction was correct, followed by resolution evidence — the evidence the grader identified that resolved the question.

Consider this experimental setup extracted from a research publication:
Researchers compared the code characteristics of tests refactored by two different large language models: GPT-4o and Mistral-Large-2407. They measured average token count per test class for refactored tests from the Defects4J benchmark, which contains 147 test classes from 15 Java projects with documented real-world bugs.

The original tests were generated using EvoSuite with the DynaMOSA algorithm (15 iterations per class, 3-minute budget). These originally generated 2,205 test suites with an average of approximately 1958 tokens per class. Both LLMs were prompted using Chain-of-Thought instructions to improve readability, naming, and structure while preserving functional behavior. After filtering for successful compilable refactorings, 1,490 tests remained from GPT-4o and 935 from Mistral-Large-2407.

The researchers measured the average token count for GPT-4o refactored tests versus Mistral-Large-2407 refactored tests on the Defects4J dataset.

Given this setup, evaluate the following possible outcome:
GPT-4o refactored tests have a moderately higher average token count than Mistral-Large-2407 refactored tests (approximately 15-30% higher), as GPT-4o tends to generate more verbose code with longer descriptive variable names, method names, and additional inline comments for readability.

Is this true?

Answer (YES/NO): NO